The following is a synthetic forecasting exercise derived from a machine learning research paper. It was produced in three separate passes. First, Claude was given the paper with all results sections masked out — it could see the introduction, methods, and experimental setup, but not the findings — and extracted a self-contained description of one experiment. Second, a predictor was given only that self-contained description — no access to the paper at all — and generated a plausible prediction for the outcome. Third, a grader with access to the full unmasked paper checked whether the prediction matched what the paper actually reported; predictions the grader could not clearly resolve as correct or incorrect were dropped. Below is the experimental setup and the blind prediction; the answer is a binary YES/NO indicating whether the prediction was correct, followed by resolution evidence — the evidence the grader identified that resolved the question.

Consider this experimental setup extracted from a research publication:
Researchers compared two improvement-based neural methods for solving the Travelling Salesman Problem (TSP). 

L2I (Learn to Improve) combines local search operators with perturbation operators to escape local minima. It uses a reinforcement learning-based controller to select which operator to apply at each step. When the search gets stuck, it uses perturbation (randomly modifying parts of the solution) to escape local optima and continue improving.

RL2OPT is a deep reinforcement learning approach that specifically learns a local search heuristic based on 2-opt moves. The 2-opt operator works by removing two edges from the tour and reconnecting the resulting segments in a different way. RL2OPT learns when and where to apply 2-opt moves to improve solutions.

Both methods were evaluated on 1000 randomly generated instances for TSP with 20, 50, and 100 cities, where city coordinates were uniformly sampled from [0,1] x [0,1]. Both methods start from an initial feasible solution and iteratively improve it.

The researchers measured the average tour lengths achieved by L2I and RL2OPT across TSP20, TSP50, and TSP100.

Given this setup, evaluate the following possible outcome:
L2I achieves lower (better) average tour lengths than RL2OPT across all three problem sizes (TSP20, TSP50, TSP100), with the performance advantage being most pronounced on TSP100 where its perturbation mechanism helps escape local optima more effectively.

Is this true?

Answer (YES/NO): NO